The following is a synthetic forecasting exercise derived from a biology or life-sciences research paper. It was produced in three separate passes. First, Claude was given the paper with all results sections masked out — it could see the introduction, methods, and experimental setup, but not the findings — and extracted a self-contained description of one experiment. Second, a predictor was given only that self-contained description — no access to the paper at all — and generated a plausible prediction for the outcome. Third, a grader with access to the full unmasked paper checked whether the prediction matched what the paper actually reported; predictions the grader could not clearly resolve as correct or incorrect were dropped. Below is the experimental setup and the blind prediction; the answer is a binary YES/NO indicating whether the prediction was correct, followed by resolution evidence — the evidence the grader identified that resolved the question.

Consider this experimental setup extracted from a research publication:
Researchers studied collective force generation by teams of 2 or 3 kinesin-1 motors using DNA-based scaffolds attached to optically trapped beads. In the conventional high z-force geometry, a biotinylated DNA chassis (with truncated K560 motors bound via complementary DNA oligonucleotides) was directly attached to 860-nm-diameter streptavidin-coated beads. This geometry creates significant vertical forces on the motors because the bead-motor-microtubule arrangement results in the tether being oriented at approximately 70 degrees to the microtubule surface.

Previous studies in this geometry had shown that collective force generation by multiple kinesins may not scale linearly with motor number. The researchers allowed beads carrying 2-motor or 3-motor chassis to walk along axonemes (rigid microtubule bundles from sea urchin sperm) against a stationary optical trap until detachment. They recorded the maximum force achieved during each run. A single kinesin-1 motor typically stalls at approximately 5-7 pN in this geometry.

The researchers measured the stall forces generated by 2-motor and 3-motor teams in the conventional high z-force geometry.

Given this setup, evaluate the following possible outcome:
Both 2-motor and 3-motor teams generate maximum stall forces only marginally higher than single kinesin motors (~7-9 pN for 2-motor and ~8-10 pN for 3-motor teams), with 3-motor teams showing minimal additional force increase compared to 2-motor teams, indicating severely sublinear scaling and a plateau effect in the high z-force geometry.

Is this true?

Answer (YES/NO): NO